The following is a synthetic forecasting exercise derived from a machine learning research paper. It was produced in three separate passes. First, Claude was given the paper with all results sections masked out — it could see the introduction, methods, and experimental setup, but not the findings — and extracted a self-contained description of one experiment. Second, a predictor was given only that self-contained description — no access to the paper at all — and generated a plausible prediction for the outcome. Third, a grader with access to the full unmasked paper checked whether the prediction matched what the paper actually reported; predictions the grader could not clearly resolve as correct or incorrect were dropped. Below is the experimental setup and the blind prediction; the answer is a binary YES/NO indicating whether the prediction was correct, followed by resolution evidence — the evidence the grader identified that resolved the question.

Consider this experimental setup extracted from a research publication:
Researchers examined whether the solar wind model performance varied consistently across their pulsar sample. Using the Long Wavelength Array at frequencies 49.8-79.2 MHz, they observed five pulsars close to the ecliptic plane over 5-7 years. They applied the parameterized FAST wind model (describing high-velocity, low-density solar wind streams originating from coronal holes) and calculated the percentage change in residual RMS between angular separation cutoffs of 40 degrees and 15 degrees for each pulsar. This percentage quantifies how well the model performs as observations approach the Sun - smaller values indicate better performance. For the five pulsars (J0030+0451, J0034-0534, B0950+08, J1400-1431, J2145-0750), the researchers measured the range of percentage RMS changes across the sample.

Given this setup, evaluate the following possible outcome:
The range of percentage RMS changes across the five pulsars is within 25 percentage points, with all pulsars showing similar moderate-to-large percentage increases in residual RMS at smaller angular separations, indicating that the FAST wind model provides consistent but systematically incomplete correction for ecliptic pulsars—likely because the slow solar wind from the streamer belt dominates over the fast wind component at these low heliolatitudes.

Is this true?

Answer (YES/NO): NO